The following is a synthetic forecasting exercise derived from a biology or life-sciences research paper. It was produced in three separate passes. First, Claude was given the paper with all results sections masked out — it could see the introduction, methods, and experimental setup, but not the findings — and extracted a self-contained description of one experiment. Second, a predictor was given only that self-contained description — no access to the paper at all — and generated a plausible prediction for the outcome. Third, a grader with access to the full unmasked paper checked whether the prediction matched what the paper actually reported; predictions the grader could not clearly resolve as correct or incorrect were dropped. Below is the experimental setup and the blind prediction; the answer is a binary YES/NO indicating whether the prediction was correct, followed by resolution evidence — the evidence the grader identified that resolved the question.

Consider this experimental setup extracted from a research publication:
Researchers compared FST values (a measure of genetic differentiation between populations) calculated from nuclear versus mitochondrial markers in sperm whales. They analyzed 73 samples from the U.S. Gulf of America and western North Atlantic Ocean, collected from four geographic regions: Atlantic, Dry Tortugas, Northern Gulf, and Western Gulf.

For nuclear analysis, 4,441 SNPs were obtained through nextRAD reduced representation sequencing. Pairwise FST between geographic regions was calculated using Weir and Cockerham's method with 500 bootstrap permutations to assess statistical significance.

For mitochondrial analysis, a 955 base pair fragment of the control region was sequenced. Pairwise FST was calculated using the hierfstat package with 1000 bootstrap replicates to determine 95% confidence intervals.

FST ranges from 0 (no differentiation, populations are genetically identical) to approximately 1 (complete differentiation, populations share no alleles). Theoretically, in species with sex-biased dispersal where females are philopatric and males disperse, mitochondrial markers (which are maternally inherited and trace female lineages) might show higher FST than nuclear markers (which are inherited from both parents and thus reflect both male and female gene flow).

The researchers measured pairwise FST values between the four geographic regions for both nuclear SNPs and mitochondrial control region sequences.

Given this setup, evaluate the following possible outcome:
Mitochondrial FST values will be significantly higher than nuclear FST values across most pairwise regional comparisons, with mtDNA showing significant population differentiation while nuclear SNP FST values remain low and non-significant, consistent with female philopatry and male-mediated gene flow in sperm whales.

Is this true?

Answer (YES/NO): YES